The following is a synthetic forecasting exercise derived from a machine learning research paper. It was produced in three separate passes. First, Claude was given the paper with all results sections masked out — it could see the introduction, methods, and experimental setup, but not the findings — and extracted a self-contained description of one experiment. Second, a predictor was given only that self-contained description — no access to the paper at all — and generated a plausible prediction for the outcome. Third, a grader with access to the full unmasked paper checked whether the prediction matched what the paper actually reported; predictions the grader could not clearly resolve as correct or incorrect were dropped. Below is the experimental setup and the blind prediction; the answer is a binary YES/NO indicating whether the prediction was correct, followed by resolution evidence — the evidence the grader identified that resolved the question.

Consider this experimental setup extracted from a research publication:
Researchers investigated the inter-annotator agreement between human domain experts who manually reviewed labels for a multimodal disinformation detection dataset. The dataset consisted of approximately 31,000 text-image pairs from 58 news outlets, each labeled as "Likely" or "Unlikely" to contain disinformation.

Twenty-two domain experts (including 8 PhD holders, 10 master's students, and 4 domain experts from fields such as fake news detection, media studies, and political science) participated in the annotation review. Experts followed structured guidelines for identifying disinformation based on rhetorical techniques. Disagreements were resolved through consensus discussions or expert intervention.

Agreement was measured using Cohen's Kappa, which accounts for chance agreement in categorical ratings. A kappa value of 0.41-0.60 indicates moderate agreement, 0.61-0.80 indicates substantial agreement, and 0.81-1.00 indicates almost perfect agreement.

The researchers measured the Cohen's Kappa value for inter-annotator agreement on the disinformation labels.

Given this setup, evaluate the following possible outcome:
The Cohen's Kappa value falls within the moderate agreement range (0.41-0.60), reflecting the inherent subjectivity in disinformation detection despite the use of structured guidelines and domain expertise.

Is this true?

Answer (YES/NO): NO